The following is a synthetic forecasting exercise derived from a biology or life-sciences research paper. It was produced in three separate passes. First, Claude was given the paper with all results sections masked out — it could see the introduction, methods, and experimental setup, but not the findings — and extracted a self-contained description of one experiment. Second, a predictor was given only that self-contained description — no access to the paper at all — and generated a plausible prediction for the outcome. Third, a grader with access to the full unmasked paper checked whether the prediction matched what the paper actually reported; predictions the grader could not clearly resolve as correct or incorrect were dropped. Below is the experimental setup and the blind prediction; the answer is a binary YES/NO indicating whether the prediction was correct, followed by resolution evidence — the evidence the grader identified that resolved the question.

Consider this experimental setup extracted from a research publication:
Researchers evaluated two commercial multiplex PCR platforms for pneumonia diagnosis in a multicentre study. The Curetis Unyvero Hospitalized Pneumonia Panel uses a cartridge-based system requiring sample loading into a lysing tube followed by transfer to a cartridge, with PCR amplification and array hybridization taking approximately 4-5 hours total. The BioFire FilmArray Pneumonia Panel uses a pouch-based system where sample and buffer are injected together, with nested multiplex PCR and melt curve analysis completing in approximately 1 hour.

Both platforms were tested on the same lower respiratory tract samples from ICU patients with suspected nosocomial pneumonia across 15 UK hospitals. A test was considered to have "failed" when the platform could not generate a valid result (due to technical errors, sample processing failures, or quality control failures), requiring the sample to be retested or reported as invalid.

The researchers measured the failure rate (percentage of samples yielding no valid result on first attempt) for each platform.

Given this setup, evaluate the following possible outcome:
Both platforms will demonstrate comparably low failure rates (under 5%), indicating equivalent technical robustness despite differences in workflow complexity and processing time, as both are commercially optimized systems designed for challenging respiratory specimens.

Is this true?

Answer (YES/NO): NO